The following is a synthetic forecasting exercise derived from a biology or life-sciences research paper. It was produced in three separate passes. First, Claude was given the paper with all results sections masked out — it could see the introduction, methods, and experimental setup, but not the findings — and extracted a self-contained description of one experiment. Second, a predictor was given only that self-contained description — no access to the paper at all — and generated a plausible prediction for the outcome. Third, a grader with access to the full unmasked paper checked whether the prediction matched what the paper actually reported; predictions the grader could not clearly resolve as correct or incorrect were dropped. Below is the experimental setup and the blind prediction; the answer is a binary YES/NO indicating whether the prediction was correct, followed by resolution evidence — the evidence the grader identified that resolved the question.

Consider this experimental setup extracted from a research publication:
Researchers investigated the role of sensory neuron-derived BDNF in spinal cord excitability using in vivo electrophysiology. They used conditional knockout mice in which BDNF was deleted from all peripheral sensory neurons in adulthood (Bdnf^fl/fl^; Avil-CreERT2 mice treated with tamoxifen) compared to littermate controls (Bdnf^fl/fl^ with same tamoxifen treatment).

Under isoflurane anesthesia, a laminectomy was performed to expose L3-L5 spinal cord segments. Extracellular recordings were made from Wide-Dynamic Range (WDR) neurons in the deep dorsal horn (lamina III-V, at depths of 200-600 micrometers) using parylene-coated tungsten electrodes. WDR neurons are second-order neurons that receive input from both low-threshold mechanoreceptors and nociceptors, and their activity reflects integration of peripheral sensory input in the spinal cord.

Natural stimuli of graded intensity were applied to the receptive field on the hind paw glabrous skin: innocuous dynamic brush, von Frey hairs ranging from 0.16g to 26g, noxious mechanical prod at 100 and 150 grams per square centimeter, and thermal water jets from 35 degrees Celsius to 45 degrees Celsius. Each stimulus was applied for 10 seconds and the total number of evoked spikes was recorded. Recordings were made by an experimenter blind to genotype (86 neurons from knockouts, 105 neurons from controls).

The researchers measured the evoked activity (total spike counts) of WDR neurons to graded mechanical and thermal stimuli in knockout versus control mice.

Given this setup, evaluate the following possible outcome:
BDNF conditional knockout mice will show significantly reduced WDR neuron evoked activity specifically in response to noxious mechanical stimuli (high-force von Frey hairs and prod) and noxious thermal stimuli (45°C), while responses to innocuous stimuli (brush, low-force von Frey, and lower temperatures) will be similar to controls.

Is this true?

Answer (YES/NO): NO